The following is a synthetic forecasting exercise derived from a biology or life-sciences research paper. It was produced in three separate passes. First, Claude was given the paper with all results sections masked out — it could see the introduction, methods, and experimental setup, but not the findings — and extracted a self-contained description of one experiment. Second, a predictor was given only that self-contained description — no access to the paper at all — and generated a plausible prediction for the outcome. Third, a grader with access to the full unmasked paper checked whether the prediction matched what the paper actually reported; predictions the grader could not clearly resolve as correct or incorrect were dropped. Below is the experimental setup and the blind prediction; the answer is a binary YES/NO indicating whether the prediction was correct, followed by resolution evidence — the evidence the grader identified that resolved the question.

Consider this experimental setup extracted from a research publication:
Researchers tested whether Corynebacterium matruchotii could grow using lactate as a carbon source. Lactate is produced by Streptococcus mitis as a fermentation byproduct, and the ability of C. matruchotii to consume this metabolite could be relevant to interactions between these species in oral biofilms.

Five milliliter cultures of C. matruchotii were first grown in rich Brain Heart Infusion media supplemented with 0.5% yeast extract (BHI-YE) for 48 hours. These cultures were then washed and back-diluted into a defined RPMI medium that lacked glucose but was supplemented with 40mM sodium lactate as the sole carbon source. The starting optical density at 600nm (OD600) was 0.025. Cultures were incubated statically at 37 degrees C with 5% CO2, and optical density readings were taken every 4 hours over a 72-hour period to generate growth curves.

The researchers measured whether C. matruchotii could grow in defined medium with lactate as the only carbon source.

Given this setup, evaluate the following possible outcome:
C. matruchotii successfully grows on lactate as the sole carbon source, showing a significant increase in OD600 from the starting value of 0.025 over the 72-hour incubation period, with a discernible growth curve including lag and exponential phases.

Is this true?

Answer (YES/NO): YES